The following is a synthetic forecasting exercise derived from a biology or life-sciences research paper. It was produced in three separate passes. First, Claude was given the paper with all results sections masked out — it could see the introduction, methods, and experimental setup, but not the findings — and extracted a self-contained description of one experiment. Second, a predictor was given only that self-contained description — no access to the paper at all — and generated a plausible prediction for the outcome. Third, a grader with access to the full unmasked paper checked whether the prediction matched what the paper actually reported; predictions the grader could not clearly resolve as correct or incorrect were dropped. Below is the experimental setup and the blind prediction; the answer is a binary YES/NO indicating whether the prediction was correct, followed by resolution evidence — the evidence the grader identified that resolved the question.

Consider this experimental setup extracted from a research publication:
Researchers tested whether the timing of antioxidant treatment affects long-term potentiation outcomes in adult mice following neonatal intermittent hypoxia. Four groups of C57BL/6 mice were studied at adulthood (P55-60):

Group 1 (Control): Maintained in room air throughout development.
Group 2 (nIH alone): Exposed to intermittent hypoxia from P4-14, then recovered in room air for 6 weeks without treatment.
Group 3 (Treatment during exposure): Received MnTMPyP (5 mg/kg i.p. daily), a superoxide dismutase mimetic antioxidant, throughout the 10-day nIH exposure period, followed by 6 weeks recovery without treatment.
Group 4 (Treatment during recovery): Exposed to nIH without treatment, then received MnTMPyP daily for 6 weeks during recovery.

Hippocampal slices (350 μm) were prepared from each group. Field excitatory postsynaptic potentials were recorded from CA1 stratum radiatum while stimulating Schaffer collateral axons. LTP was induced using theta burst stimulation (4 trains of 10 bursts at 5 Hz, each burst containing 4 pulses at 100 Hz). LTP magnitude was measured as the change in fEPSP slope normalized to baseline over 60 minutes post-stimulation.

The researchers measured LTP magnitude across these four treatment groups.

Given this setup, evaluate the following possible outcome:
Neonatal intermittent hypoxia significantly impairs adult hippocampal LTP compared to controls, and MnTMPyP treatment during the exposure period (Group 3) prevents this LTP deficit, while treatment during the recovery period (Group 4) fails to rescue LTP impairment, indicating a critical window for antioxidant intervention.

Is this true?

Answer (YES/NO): YES